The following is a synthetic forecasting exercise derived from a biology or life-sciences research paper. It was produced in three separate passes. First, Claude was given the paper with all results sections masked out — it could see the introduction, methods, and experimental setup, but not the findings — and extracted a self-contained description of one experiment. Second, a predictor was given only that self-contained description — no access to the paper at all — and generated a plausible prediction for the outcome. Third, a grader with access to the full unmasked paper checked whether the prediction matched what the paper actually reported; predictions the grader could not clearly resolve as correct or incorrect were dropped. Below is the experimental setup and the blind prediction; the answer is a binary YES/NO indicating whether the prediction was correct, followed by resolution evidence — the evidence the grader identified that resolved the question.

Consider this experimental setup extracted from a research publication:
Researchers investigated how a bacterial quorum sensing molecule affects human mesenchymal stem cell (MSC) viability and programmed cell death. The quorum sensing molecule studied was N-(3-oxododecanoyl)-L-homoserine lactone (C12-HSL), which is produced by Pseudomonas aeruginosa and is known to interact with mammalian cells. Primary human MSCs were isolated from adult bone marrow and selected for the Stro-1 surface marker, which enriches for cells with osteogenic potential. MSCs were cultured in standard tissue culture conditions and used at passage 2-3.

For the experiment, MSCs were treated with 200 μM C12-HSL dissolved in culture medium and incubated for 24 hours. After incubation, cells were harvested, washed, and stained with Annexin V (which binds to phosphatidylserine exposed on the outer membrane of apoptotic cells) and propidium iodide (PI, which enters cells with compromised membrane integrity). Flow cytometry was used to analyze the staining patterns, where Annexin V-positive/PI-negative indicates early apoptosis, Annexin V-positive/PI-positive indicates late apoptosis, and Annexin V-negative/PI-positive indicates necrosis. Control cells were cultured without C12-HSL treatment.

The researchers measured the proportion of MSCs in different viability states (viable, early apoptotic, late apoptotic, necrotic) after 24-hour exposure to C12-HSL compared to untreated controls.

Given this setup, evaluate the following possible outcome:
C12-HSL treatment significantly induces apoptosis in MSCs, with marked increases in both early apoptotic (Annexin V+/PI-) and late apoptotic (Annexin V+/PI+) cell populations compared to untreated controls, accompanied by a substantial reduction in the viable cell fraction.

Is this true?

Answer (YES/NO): YES